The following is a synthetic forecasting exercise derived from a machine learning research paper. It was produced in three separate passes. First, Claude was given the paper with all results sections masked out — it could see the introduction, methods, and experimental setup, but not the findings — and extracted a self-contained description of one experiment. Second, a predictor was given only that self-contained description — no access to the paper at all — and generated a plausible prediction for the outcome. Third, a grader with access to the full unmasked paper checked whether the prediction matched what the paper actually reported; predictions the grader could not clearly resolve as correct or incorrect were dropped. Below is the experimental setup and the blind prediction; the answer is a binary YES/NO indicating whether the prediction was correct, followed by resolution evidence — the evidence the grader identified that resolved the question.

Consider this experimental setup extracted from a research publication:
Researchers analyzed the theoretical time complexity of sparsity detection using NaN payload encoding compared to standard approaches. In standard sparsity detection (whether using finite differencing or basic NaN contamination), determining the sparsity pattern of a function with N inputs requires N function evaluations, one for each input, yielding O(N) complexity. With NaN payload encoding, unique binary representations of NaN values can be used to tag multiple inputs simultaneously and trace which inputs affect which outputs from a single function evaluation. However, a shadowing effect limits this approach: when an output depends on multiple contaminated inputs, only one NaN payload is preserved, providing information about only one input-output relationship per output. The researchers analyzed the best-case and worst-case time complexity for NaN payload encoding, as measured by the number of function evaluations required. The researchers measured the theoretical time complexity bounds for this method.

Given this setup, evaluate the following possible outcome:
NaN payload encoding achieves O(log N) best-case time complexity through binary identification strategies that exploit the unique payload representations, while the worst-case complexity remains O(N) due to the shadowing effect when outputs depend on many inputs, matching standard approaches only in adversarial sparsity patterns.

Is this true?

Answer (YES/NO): YES